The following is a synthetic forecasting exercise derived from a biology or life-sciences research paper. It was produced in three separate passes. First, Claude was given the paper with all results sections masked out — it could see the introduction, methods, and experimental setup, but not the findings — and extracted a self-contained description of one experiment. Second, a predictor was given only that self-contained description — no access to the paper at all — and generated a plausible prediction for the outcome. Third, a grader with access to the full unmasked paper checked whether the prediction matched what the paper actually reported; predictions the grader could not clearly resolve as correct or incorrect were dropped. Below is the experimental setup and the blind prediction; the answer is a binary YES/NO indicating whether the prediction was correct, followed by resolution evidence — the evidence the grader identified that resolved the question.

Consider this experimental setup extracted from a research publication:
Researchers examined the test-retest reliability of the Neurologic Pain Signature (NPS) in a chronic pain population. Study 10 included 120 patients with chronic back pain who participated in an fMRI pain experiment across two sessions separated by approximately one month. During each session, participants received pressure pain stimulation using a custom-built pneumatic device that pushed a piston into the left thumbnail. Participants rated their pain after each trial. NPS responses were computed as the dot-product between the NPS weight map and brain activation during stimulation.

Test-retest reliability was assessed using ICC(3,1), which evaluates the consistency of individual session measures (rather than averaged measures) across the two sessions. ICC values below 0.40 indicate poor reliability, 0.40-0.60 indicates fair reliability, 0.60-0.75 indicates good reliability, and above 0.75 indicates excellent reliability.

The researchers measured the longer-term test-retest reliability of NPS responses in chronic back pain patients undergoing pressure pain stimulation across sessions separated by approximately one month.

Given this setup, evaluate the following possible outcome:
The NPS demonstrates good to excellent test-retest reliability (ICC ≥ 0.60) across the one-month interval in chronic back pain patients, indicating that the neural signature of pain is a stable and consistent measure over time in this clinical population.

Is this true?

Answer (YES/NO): NO